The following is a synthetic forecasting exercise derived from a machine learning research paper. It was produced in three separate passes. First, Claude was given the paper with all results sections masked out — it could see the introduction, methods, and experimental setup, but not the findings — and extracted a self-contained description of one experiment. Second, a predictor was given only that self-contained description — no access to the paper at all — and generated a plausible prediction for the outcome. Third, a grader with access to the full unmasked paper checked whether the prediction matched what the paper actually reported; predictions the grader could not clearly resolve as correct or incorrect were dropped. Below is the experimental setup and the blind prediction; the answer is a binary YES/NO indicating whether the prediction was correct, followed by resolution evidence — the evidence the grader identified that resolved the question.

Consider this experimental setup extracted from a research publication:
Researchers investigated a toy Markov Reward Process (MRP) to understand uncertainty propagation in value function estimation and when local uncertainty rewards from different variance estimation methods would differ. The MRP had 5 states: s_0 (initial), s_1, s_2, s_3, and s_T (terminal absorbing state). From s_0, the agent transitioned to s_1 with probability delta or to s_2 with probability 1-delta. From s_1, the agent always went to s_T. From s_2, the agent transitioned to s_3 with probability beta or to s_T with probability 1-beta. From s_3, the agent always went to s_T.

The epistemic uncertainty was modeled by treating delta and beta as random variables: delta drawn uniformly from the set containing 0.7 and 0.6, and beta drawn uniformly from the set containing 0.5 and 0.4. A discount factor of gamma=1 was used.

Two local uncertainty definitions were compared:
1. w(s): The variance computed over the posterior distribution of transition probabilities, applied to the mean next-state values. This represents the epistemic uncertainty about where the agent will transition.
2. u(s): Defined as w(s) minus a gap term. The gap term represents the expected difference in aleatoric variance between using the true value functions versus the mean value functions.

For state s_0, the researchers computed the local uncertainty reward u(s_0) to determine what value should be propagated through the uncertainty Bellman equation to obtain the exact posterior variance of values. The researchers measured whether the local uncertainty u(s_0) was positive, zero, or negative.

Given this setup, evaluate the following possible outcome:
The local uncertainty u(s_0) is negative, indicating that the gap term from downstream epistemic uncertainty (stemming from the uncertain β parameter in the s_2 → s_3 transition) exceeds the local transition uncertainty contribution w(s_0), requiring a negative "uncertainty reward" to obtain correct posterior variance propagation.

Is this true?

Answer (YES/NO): YES